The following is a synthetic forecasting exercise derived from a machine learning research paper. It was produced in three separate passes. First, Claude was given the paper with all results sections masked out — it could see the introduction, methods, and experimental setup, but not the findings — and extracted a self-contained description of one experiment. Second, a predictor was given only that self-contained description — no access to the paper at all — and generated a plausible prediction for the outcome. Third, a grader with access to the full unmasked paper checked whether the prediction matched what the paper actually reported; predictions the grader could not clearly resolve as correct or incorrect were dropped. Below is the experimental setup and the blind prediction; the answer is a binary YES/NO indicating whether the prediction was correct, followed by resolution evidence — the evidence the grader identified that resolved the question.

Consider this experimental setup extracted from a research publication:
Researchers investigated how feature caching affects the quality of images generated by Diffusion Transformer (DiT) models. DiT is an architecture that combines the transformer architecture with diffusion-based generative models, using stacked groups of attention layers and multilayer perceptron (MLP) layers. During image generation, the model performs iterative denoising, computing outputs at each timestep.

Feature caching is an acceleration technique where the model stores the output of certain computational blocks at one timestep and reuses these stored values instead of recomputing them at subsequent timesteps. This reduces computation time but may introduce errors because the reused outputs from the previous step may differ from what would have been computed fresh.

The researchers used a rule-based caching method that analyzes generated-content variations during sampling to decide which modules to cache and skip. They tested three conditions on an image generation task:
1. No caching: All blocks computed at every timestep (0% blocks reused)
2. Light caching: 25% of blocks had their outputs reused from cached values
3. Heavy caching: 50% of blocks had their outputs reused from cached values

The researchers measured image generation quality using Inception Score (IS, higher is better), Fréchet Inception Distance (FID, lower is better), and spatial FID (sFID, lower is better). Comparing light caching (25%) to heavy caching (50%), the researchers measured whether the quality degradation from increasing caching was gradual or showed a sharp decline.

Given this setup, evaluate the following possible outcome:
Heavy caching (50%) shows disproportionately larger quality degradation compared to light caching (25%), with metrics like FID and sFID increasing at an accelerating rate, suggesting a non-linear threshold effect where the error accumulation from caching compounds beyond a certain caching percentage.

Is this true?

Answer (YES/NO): YES